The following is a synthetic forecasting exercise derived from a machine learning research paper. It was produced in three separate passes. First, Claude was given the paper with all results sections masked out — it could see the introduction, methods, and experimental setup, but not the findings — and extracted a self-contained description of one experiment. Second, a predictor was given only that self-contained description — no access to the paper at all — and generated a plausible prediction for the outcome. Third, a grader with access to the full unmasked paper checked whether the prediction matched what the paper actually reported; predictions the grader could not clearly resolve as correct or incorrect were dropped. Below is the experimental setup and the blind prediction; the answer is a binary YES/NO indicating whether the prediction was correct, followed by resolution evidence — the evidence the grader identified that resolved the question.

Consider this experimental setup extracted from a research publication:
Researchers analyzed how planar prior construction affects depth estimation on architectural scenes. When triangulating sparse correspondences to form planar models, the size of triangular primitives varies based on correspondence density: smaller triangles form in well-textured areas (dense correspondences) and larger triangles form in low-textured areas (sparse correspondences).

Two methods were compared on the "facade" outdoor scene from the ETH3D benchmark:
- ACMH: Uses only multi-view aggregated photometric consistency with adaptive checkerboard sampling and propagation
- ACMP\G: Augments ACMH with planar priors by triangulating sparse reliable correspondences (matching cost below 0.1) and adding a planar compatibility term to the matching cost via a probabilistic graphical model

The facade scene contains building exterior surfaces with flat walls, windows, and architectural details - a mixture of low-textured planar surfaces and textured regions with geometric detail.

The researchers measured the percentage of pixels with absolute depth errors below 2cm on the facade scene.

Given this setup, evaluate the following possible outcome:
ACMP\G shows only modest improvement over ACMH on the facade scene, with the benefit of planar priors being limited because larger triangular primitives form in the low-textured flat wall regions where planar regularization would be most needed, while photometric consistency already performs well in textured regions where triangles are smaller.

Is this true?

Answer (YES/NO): YES